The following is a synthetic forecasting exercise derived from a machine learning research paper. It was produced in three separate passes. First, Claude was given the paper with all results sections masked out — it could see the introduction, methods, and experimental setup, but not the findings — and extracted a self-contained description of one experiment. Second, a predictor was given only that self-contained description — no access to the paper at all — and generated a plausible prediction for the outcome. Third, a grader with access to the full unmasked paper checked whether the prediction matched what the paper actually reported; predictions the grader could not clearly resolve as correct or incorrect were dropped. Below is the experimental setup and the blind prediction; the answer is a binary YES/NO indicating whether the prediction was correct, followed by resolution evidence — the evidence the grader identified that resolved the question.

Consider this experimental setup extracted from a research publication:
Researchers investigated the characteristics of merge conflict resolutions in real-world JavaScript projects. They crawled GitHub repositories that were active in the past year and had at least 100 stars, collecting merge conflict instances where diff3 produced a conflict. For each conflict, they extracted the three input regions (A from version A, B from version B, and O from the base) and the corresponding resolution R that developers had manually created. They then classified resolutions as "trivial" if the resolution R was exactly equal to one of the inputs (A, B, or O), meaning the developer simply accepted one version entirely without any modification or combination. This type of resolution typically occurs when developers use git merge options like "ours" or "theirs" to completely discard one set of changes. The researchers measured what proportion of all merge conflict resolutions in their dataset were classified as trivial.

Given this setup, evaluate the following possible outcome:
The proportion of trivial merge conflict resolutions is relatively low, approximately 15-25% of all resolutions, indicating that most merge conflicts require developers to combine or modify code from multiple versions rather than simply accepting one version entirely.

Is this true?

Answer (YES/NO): NO